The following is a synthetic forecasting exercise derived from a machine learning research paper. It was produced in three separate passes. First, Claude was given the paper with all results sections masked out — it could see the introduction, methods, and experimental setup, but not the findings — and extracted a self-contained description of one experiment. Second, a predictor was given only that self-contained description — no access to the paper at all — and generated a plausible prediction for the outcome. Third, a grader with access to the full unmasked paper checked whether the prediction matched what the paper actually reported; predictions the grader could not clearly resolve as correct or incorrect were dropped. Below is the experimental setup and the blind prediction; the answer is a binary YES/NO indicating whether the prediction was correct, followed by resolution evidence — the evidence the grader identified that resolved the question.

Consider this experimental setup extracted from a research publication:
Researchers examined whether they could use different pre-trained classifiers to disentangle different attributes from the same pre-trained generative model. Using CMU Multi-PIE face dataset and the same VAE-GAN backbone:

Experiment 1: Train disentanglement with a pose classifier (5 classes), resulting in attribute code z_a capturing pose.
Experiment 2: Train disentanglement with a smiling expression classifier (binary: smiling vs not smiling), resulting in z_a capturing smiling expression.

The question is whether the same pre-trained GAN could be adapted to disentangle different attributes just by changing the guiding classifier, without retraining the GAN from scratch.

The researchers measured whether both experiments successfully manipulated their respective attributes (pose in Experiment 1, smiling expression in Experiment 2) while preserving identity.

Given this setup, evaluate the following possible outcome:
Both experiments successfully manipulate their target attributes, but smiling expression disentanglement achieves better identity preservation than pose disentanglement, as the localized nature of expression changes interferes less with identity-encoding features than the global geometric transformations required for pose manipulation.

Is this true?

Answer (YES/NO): NO